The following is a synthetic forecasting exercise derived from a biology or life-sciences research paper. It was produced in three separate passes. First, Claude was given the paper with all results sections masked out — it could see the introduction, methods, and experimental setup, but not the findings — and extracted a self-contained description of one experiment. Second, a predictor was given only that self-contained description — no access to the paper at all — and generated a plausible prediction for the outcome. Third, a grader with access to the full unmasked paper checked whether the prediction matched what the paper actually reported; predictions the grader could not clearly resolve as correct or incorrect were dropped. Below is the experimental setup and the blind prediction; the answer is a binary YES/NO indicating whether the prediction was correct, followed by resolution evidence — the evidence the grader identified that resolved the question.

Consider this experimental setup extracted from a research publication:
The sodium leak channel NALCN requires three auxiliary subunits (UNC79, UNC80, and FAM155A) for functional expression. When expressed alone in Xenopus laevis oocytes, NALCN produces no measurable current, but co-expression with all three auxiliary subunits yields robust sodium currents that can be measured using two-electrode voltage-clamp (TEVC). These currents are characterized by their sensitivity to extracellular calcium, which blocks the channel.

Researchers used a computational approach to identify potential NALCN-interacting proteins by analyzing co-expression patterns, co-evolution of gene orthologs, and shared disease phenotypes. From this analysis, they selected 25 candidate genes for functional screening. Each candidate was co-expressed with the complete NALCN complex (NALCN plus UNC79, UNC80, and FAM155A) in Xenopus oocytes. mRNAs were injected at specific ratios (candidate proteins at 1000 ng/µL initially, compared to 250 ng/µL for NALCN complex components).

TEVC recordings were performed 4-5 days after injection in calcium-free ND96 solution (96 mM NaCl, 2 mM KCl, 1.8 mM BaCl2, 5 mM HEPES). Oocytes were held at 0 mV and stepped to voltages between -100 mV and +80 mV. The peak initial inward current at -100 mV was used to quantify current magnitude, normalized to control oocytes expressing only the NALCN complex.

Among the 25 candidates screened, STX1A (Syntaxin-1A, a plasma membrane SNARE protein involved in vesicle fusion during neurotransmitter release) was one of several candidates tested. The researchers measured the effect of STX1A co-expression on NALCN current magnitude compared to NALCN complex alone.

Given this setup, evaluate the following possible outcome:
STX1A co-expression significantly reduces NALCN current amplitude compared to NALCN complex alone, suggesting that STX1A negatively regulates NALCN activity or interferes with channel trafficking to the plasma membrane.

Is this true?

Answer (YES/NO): YES